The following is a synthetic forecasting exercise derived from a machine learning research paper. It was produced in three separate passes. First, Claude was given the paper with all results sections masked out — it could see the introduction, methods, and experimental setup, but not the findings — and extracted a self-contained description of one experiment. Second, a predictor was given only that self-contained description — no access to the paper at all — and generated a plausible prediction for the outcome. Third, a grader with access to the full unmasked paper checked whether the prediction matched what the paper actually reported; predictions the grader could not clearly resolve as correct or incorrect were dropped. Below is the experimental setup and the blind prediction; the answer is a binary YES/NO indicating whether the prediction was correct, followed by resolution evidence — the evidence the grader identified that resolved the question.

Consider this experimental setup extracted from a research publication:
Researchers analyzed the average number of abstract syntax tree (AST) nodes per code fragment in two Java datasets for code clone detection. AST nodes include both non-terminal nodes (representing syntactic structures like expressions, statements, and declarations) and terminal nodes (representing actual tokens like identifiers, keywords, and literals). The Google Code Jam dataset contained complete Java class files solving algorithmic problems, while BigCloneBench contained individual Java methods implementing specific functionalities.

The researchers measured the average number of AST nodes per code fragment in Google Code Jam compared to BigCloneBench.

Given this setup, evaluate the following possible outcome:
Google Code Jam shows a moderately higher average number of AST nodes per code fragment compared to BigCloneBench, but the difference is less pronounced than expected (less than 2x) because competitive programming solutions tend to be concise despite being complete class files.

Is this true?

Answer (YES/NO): YES